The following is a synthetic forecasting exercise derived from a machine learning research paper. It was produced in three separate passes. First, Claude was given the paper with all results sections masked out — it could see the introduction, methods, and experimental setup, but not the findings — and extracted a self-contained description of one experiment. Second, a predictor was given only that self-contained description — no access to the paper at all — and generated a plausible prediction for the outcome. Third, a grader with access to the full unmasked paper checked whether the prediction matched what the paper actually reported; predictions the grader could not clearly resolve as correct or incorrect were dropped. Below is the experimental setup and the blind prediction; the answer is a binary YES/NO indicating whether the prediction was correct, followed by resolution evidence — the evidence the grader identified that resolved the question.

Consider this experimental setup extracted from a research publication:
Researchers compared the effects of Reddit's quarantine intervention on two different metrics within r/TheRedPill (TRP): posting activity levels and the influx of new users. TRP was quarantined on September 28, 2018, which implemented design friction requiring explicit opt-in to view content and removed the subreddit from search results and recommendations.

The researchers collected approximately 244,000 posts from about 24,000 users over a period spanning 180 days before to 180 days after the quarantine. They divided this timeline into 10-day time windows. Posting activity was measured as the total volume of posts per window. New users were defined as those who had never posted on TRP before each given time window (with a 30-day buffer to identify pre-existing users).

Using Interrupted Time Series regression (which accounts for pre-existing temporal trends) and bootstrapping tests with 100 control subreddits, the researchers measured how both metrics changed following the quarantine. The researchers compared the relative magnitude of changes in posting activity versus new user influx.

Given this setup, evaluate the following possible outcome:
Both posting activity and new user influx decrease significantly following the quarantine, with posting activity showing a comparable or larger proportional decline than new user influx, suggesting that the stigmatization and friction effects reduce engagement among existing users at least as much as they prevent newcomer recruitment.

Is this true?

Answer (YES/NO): NO